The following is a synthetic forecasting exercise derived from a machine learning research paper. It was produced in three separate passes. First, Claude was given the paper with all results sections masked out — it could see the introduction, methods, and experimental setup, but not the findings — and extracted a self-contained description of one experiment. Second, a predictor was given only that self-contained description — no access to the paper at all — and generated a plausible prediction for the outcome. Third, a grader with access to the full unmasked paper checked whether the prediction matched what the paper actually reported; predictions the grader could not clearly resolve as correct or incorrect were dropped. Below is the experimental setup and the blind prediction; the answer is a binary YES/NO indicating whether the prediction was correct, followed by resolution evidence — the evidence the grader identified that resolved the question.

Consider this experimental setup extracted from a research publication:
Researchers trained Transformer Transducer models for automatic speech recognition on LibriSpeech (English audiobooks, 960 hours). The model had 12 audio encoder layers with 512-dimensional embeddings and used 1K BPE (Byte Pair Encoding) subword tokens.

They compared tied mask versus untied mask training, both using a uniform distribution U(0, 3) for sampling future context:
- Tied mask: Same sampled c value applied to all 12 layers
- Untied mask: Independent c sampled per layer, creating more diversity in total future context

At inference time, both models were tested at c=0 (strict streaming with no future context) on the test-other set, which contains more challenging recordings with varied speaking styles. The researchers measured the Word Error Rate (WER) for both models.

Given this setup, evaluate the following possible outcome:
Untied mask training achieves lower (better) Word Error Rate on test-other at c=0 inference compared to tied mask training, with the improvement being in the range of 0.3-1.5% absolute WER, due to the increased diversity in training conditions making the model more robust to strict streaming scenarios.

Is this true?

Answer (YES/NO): NO